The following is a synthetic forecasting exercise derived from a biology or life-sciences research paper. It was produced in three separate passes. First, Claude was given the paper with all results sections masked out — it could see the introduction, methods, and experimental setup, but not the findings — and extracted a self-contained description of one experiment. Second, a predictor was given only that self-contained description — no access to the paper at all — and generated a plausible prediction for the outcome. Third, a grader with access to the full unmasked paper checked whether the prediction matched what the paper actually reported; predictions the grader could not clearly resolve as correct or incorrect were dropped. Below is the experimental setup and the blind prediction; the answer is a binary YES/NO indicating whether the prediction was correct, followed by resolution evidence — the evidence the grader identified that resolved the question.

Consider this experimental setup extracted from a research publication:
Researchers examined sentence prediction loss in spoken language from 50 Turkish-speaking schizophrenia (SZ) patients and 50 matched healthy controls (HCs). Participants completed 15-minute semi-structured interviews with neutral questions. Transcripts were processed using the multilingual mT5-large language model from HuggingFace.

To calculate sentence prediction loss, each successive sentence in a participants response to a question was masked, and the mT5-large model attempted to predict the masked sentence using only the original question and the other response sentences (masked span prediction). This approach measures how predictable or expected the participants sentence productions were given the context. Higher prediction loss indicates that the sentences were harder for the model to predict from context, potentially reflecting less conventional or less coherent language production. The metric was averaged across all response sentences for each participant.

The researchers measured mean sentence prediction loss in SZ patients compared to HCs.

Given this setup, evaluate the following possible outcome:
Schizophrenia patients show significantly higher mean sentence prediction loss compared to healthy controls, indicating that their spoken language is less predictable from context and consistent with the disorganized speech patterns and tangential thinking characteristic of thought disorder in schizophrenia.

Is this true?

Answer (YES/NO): YES